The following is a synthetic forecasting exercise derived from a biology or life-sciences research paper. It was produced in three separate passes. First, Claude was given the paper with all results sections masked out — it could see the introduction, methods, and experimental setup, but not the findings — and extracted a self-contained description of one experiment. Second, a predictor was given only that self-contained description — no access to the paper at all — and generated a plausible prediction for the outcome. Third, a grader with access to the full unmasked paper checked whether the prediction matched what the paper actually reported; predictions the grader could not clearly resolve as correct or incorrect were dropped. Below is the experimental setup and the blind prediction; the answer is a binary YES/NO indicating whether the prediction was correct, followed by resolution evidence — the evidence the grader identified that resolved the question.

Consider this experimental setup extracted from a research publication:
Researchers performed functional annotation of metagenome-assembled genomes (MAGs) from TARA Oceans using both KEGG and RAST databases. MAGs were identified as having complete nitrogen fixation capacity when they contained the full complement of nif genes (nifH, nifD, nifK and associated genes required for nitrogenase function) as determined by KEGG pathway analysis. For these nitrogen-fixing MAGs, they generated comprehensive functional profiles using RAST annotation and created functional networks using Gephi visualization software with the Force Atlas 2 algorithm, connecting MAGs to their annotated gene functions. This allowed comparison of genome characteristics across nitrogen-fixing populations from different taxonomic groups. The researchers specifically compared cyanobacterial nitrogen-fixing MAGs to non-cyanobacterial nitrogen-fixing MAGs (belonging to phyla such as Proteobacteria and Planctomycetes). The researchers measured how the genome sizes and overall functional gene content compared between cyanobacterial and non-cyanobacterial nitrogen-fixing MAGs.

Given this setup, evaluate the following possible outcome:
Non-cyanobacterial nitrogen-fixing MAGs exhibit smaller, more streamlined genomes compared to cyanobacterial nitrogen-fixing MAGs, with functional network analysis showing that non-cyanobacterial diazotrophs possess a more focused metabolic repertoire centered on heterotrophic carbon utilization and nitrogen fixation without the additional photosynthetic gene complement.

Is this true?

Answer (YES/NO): NO